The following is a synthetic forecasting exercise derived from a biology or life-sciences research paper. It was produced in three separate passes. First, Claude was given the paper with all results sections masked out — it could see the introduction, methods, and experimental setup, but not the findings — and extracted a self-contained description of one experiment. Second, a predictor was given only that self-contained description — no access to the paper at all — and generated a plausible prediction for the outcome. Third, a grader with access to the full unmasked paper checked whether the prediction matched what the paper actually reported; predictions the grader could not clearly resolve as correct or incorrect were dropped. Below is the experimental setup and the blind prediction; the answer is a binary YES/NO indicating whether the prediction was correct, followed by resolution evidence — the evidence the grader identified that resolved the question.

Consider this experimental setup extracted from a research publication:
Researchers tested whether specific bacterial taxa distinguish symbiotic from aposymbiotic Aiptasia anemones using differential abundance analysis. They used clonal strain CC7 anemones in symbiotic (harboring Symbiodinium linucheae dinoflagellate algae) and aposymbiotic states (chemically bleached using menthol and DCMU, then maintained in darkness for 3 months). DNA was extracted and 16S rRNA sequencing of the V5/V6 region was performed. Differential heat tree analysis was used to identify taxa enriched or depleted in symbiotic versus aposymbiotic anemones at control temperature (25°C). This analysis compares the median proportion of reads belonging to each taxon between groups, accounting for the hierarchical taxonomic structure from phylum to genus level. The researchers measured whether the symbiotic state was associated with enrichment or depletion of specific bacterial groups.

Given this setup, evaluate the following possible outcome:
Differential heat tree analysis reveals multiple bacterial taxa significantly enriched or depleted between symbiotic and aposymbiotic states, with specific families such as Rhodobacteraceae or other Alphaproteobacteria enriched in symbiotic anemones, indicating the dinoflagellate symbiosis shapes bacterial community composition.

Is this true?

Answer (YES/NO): NO